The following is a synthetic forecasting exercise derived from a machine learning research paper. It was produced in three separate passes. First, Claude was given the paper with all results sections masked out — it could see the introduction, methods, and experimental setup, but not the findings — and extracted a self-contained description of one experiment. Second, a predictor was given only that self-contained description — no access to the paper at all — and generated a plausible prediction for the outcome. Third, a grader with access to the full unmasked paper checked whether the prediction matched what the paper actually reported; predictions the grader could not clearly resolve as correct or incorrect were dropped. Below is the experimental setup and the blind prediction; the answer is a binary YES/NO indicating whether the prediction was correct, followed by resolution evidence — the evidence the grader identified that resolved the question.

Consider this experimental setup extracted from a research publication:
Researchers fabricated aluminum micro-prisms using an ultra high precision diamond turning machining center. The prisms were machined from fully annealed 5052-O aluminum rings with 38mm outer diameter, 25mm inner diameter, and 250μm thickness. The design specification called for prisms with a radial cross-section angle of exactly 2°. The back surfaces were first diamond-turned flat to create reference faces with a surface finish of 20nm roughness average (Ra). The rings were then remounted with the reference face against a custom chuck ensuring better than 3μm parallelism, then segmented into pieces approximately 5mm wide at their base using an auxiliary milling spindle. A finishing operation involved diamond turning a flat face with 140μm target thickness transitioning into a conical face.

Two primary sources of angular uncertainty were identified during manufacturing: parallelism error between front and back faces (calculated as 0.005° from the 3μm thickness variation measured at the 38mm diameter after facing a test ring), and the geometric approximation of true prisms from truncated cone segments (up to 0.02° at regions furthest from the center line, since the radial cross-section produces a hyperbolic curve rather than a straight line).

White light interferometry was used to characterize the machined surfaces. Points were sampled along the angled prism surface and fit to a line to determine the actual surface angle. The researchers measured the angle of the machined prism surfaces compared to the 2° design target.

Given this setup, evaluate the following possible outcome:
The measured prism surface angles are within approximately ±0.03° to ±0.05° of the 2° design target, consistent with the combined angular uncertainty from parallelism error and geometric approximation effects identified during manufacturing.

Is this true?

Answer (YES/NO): NO